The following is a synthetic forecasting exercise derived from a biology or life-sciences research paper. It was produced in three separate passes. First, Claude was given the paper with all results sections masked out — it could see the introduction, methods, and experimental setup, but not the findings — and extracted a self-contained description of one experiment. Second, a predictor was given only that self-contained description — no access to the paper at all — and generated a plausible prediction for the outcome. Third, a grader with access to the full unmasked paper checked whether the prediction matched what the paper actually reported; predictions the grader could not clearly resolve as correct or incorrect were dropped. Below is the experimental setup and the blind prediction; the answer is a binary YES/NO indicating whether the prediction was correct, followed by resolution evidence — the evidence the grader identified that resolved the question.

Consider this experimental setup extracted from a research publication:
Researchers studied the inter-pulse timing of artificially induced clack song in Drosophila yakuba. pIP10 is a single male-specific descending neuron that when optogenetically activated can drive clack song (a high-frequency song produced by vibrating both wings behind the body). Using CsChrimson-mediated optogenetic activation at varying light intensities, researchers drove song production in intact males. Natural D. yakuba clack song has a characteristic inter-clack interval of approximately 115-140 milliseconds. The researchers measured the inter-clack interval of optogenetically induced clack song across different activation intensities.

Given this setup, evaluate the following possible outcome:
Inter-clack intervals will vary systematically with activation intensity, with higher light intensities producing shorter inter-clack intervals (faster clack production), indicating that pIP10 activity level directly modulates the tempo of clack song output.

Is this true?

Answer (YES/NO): YES